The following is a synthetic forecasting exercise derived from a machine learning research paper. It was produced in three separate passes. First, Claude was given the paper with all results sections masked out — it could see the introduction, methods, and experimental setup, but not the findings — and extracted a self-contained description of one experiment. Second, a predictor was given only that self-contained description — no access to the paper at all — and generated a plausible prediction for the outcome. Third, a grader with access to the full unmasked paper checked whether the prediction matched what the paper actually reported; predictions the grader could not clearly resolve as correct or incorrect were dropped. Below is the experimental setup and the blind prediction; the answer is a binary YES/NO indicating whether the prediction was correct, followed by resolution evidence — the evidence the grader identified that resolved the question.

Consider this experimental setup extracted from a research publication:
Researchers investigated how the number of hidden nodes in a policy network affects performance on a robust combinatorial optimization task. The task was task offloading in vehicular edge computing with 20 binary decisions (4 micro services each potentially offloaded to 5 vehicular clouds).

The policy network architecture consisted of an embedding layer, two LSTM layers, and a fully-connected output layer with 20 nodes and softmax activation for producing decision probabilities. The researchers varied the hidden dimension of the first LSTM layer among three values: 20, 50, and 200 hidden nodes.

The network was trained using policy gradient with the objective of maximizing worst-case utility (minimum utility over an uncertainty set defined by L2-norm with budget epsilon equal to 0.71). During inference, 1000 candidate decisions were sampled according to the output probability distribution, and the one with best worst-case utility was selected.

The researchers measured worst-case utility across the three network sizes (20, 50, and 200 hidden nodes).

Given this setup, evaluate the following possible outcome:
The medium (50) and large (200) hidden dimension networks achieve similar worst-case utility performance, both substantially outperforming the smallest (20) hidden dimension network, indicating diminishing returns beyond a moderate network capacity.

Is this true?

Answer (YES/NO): NO